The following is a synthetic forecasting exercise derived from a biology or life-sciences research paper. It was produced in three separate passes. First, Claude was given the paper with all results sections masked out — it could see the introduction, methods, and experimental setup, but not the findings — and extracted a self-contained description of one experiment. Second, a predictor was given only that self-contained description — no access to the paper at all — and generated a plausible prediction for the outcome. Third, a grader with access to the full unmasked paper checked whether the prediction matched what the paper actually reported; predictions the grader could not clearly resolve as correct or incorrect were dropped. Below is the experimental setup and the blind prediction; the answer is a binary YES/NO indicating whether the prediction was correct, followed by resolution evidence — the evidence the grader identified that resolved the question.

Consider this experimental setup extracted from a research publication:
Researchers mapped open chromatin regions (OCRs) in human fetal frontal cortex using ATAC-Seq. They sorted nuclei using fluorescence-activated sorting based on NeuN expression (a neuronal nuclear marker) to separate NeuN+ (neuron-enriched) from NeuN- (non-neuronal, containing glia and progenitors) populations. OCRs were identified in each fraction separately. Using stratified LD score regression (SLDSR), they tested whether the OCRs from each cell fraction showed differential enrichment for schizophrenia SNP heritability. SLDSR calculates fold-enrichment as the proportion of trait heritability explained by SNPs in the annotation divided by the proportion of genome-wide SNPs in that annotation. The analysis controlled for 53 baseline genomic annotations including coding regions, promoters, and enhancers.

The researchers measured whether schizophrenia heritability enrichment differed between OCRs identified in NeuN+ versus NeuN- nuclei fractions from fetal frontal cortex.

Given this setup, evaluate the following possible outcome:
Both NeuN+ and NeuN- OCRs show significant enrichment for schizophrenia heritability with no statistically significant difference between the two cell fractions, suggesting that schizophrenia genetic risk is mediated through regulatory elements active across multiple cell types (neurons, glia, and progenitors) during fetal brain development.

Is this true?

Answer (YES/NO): NO